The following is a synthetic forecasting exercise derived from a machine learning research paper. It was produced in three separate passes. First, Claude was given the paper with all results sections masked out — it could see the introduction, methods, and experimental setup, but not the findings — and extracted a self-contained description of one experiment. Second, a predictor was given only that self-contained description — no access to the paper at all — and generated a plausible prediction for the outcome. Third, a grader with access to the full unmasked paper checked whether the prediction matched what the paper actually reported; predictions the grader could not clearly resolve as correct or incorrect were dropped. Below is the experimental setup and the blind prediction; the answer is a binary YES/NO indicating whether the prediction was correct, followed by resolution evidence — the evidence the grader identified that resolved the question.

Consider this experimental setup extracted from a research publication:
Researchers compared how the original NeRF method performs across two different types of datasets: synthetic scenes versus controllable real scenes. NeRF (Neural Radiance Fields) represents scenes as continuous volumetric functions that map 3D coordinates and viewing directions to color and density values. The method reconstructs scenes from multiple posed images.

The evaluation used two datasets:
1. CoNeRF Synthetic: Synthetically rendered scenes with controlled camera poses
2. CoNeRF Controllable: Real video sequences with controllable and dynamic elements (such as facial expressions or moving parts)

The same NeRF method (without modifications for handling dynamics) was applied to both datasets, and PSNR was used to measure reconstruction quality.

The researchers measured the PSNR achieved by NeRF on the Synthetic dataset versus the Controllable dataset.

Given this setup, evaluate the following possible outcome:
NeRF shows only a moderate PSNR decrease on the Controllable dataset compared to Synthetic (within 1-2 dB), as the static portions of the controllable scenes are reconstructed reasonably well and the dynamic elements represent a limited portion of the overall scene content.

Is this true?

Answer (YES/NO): NO